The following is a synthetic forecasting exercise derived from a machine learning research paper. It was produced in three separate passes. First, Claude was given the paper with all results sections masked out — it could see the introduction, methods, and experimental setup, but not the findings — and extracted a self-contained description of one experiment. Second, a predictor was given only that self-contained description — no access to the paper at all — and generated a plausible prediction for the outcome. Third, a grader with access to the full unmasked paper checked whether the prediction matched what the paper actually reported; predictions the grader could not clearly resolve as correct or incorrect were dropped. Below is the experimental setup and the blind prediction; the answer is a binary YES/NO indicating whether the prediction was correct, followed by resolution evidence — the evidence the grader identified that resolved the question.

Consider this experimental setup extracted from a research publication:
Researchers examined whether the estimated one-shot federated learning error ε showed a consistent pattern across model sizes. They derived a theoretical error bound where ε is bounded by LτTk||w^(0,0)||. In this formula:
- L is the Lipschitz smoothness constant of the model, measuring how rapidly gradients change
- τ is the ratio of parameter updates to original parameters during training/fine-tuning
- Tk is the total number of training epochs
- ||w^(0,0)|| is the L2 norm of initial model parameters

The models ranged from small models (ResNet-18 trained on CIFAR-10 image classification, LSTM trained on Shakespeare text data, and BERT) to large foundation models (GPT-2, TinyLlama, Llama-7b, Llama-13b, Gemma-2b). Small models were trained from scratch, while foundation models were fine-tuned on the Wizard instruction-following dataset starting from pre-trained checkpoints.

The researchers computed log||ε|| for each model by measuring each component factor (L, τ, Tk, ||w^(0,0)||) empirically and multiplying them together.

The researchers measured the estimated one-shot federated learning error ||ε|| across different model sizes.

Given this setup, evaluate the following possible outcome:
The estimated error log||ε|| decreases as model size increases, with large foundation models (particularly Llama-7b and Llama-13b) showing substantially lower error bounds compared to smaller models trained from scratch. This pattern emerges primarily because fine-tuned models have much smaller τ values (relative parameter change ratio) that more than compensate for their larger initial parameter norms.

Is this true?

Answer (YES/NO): NO